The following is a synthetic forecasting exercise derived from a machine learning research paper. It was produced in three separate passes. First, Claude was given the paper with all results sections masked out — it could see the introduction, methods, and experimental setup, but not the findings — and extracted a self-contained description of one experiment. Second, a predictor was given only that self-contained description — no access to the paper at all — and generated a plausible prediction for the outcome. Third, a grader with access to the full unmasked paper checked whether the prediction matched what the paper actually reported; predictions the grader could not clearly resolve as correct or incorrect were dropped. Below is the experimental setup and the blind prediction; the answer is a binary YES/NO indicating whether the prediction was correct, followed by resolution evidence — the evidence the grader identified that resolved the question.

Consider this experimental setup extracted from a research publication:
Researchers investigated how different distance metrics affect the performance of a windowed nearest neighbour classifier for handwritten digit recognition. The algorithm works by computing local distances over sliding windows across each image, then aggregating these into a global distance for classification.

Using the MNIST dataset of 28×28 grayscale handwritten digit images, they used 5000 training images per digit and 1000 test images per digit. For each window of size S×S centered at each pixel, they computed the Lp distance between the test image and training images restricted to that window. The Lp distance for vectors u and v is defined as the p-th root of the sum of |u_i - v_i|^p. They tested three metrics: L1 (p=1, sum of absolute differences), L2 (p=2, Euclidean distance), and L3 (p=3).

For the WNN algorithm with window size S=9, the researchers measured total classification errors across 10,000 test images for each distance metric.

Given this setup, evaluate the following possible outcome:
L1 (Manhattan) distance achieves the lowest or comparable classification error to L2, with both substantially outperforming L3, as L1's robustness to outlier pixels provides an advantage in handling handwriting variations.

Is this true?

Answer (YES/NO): NO